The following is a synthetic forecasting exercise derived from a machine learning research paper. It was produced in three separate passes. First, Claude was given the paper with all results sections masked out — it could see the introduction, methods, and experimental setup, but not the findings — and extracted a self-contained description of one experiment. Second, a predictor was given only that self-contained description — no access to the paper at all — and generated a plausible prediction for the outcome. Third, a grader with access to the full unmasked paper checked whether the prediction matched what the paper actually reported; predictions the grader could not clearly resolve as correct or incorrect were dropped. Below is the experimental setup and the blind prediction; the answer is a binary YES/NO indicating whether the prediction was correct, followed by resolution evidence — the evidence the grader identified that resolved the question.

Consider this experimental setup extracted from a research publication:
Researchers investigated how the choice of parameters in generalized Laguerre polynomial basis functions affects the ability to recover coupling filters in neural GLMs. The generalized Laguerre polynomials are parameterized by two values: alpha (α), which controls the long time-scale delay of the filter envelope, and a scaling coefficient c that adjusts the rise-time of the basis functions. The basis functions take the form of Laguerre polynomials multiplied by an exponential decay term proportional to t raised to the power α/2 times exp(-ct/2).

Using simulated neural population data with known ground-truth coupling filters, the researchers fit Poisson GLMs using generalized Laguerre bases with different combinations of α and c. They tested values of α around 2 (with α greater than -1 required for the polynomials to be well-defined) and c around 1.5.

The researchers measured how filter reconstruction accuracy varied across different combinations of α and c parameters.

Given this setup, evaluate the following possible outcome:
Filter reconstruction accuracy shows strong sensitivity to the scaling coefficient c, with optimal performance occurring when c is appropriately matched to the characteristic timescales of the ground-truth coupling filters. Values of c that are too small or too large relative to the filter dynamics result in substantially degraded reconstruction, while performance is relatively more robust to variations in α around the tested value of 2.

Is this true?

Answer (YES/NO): NO